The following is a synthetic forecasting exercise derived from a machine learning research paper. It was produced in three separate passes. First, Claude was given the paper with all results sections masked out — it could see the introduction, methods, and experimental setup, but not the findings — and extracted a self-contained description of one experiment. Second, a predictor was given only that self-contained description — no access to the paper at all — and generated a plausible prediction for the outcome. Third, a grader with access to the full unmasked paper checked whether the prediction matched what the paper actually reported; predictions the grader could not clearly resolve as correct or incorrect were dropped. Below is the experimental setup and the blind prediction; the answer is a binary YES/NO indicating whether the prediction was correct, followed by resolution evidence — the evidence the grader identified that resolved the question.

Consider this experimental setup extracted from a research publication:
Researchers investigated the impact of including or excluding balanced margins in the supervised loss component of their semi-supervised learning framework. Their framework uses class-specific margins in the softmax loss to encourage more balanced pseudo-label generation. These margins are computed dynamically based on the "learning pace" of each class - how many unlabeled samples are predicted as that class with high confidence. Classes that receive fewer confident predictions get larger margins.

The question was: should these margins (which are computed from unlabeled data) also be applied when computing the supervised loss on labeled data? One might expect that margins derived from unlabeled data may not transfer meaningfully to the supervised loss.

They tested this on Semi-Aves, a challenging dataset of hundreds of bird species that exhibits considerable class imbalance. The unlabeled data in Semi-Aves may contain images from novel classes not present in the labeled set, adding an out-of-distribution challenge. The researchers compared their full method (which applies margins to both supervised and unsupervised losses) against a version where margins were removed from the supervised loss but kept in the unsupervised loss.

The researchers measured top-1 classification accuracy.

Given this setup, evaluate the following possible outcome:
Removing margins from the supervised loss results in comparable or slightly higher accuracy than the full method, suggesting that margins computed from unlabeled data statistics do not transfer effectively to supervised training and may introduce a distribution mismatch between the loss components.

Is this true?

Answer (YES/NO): NO